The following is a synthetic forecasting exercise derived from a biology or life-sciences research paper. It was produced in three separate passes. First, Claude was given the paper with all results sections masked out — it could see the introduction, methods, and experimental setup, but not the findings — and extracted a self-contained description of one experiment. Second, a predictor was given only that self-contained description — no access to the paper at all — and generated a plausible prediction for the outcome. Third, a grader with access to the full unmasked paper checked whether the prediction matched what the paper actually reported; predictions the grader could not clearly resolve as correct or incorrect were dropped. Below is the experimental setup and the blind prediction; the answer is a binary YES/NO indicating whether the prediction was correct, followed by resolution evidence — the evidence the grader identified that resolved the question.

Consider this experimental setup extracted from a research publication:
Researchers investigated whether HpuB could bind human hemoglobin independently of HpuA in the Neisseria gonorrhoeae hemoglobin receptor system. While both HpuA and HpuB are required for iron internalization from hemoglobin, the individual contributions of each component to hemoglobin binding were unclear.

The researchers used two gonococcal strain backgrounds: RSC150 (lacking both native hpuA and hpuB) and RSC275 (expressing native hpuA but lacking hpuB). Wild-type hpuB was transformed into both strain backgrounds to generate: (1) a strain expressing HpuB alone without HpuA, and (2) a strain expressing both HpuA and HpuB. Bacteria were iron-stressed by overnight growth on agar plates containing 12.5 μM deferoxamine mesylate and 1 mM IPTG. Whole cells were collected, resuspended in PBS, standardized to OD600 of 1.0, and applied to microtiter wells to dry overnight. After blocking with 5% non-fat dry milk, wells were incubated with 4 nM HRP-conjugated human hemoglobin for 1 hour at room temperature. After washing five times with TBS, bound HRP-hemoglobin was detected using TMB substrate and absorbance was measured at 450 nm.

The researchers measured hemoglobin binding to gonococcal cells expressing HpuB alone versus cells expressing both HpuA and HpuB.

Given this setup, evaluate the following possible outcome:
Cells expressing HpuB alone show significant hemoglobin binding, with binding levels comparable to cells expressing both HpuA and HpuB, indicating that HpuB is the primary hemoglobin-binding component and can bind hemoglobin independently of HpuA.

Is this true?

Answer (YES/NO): YES